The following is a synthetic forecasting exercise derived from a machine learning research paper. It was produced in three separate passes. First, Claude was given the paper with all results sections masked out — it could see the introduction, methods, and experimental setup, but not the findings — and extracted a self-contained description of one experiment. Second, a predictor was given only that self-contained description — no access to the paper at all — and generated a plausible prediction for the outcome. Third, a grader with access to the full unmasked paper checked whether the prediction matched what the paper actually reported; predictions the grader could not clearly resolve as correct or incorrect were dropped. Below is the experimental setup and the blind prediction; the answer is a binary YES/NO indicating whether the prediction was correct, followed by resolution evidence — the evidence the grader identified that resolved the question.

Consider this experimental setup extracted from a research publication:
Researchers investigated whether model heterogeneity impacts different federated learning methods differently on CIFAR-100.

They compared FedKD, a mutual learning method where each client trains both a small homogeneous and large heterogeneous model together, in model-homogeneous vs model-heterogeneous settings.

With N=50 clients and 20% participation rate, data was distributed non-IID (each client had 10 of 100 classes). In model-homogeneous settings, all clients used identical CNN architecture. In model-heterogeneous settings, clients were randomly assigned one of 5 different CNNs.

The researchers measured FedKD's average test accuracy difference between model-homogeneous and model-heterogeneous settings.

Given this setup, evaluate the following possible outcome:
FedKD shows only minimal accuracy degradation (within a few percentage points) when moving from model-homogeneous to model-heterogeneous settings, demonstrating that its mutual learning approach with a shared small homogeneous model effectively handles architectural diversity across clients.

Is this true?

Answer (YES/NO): NO